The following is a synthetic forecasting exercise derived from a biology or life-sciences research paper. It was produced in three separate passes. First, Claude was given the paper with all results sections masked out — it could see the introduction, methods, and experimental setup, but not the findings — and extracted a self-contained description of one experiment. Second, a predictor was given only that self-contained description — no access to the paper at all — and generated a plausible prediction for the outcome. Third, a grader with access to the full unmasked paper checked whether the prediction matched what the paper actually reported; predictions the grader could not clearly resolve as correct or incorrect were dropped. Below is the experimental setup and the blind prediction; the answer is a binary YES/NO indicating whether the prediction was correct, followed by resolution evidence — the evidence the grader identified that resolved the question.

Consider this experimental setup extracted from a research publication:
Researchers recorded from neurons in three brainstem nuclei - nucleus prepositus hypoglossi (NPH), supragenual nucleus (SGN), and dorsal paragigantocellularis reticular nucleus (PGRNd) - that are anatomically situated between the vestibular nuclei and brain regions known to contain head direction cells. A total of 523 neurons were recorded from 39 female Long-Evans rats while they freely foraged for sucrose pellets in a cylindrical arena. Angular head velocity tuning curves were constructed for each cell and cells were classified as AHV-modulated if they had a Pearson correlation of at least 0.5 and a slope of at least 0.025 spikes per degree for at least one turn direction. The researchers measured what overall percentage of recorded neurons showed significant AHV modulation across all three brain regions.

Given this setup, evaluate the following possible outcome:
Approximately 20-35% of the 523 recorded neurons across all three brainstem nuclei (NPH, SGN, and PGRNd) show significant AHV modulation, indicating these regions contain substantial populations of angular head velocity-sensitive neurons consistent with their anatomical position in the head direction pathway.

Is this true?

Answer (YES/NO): NO